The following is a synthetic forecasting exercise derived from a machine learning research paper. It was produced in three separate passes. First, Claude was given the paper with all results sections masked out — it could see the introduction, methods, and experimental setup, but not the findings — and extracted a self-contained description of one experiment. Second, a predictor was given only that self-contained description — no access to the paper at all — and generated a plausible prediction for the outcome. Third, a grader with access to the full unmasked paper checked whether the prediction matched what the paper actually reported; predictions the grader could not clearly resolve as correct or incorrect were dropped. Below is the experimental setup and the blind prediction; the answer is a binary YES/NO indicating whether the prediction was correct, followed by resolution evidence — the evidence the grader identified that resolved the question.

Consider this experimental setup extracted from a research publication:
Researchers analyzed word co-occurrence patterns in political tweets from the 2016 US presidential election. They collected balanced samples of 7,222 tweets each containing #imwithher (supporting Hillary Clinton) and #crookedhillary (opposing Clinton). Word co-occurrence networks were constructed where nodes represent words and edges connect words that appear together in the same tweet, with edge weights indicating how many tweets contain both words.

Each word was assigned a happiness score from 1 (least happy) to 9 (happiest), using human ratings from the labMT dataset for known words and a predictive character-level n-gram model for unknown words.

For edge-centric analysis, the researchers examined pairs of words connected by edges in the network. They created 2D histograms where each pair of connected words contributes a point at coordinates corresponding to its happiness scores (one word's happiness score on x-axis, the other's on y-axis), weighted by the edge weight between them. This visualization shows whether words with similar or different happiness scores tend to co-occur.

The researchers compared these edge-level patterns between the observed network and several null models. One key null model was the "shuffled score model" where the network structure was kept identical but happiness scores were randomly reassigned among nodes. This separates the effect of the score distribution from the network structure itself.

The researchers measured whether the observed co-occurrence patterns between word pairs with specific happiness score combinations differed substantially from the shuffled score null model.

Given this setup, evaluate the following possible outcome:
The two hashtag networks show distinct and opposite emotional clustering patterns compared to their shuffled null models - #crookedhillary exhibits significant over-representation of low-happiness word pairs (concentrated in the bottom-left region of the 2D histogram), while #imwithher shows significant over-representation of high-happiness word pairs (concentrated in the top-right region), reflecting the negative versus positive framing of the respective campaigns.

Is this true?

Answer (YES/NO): NO